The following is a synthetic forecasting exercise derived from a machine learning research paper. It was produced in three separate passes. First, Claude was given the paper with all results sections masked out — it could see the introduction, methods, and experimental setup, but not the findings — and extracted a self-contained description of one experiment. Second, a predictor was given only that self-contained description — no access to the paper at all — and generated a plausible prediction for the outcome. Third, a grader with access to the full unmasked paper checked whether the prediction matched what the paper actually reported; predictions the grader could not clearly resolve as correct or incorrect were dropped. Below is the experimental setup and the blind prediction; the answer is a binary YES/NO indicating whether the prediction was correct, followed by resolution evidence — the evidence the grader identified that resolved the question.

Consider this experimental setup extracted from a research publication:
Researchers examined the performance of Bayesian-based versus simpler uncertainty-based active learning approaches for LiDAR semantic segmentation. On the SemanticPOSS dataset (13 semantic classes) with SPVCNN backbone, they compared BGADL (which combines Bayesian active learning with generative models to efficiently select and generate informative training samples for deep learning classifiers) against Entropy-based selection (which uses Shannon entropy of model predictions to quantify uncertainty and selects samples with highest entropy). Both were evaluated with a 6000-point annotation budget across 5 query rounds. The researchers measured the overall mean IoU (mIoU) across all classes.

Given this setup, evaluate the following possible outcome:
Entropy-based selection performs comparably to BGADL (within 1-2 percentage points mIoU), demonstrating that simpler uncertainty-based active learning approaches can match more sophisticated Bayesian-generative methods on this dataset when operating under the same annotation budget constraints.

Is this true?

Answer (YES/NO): NO